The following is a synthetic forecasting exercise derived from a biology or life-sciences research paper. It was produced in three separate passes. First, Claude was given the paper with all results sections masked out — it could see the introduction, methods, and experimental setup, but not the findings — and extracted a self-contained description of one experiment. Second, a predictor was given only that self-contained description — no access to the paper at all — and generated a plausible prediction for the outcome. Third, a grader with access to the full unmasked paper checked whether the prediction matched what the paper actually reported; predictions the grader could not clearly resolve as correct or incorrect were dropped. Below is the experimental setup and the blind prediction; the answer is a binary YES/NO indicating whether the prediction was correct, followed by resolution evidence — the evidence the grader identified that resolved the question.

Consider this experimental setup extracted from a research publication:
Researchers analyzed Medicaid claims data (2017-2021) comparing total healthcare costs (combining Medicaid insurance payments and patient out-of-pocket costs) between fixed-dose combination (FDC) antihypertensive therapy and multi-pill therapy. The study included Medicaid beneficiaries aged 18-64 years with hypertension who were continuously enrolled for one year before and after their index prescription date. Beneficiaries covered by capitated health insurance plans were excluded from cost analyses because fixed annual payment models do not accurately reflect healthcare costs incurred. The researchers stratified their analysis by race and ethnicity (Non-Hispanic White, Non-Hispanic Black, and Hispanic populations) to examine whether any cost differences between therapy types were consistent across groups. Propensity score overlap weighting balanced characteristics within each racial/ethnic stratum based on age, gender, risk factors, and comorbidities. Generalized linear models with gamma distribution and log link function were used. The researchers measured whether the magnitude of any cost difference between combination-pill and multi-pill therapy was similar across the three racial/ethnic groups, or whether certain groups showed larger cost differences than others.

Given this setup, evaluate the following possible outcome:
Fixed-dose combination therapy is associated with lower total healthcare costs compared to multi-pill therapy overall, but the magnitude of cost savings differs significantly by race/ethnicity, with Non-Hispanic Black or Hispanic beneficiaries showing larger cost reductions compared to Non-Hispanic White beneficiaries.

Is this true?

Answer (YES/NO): NO